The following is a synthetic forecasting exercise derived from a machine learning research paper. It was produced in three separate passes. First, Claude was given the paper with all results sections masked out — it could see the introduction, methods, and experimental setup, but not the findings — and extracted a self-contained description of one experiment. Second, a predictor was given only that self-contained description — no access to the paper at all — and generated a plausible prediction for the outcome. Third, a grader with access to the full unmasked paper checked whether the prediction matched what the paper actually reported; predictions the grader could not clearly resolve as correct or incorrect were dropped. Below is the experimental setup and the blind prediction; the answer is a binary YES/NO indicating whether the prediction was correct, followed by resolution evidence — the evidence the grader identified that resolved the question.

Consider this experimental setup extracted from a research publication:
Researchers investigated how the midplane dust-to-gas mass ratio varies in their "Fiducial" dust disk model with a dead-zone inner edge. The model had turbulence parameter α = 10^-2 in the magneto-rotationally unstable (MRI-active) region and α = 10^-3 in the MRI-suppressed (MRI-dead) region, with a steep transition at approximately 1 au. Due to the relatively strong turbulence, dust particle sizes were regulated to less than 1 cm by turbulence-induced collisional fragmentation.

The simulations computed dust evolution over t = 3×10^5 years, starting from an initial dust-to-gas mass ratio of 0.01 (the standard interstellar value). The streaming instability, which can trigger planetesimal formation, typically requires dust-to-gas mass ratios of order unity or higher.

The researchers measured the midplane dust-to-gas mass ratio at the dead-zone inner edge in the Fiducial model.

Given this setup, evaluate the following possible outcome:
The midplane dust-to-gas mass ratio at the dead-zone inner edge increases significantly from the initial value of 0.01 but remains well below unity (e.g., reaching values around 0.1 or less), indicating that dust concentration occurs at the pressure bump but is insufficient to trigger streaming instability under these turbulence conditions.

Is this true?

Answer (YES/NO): NO